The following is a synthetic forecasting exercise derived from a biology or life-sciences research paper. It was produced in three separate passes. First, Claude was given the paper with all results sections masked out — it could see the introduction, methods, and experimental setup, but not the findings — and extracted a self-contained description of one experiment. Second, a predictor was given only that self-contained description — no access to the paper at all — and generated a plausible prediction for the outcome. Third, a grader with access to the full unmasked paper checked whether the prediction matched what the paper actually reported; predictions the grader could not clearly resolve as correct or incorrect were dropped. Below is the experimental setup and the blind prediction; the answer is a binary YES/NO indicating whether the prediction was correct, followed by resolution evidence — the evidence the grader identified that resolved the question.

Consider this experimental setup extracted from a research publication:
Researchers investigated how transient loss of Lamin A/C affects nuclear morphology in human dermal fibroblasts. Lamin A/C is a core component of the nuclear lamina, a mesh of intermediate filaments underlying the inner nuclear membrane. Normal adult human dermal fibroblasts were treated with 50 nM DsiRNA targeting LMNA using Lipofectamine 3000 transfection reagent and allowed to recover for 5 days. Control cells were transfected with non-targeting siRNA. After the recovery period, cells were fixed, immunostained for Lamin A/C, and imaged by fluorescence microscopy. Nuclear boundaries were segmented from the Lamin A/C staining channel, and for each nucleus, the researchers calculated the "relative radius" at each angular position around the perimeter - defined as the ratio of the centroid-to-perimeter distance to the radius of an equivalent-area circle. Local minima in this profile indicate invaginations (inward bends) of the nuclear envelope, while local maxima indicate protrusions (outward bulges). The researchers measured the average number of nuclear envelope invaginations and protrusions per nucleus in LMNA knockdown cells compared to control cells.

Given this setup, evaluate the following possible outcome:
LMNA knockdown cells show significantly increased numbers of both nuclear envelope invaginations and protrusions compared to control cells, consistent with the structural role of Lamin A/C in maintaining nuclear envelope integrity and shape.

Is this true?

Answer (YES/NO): YES